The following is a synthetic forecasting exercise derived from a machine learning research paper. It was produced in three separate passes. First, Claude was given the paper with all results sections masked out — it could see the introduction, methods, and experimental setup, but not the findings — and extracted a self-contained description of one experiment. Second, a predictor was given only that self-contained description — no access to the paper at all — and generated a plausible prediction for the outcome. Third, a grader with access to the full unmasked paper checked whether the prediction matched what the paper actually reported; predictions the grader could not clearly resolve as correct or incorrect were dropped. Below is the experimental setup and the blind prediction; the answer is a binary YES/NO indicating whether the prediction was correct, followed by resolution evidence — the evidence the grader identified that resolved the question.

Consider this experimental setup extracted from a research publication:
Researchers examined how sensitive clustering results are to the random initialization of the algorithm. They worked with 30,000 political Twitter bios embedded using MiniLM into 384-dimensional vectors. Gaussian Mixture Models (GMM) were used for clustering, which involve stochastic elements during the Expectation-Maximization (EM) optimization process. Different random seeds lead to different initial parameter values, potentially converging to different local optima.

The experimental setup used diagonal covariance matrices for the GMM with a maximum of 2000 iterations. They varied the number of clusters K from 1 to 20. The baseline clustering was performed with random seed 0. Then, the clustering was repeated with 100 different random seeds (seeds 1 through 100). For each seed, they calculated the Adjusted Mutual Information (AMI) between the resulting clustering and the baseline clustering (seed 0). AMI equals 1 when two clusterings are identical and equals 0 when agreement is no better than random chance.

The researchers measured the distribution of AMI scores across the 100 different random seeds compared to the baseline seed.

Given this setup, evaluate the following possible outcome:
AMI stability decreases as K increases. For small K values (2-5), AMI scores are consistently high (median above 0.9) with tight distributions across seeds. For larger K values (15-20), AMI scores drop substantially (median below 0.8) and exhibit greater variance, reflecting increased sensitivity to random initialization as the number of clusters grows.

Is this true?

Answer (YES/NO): NO